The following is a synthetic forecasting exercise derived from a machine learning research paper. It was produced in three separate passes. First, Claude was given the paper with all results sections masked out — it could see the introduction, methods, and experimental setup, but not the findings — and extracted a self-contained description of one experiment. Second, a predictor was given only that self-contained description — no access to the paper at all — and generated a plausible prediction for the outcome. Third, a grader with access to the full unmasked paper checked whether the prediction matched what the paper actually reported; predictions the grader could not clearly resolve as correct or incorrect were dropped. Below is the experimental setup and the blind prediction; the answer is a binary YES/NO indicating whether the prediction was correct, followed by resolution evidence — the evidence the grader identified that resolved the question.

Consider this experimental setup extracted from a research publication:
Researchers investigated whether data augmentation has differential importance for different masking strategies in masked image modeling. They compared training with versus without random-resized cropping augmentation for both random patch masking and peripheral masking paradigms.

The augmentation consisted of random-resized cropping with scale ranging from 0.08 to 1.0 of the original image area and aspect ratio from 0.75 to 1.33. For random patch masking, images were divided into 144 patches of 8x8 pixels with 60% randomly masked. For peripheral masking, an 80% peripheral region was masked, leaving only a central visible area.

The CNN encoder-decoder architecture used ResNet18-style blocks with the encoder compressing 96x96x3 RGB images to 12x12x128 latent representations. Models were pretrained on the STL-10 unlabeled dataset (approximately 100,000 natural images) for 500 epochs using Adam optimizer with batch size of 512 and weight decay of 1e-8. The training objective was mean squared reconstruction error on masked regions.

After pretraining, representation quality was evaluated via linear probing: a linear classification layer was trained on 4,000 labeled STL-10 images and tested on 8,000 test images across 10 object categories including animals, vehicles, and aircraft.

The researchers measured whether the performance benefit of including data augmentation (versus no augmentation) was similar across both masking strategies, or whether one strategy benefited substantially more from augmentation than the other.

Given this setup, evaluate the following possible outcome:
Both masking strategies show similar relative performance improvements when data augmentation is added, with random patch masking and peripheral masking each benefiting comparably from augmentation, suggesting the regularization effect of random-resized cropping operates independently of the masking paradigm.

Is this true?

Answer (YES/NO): NO